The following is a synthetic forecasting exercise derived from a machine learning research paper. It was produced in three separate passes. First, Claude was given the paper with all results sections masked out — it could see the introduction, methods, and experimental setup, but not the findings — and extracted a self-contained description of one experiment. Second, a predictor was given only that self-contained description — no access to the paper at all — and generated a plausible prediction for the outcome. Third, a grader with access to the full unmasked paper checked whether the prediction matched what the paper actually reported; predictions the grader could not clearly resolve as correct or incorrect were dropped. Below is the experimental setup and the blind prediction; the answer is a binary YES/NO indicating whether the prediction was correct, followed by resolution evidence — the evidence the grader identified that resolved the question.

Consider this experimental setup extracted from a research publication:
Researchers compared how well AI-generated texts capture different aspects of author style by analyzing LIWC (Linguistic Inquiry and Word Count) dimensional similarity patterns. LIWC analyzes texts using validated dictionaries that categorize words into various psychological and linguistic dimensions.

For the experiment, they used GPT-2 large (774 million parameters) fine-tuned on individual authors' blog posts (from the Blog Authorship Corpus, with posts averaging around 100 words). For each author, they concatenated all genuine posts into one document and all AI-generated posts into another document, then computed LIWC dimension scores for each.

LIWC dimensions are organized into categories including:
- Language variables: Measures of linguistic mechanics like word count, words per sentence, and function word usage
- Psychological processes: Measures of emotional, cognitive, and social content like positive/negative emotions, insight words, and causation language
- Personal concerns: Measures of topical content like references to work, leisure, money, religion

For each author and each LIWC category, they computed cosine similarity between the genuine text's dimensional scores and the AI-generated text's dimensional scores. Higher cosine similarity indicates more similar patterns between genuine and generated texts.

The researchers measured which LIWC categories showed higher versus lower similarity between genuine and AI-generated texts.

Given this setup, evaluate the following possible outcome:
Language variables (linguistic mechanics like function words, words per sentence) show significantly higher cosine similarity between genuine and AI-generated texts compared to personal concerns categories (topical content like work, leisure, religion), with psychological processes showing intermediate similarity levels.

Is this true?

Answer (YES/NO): NO